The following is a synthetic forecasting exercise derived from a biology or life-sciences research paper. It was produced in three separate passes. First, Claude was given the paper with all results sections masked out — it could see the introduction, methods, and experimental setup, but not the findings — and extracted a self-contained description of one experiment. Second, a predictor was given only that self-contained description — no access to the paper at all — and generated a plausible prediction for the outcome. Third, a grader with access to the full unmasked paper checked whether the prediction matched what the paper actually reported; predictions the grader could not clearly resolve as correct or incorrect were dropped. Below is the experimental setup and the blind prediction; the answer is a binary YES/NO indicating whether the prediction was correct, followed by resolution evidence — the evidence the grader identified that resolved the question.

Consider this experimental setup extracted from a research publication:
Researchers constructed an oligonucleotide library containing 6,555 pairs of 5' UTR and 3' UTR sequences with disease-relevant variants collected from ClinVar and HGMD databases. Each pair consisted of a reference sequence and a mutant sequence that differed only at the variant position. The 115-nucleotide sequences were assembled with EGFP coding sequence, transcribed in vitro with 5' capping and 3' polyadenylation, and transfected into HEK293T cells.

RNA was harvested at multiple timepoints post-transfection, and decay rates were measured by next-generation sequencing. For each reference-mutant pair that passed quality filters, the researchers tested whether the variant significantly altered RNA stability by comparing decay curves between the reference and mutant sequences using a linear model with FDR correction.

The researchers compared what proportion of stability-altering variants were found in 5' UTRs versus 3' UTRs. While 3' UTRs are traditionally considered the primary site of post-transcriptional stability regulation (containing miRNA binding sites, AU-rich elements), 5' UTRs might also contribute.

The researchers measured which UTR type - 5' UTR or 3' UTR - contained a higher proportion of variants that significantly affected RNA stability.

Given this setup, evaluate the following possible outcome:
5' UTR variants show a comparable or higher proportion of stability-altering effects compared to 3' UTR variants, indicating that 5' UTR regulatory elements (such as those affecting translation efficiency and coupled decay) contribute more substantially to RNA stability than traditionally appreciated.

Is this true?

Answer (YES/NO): YES